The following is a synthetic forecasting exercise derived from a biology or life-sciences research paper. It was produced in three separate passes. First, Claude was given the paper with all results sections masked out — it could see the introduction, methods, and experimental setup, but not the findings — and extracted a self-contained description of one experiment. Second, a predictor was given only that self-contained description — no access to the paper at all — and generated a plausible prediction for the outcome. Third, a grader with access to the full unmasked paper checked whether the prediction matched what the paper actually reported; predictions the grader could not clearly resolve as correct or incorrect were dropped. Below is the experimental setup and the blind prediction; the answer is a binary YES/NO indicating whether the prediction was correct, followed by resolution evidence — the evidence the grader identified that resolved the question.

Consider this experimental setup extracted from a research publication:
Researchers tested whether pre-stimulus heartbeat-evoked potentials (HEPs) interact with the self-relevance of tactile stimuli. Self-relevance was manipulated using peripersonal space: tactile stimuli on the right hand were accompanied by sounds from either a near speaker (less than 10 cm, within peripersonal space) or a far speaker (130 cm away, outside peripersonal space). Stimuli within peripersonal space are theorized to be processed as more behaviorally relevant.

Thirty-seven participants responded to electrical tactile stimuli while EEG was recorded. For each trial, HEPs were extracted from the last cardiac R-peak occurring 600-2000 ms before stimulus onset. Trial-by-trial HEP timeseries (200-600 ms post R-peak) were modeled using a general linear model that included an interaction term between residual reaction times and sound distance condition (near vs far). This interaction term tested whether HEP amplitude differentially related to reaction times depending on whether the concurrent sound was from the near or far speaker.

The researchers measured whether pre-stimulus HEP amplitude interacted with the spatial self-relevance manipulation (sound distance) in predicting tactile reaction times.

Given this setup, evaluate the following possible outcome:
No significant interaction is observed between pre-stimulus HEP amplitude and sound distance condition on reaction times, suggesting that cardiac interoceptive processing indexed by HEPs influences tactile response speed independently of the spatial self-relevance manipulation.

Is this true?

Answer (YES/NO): NO